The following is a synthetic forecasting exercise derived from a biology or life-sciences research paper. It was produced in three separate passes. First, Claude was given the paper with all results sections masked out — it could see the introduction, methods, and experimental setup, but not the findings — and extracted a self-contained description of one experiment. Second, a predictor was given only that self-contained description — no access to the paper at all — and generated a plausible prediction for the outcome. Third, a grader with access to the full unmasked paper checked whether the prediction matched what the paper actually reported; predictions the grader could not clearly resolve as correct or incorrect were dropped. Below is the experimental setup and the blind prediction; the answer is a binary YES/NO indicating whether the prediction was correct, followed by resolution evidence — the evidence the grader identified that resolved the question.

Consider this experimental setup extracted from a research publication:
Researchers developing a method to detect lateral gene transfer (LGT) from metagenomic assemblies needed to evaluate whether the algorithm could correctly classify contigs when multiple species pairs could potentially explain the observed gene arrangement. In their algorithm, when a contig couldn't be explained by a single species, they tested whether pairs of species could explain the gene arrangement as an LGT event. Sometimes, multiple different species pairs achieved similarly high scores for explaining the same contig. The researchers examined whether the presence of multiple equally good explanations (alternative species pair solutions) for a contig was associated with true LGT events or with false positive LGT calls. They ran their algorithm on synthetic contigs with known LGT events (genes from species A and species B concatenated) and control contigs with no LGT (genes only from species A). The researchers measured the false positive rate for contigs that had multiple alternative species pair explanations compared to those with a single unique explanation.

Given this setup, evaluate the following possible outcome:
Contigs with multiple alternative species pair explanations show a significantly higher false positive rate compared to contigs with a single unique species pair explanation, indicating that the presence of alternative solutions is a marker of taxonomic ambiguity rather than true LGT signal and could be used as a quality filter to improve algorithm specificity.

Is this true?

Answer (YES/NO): YES